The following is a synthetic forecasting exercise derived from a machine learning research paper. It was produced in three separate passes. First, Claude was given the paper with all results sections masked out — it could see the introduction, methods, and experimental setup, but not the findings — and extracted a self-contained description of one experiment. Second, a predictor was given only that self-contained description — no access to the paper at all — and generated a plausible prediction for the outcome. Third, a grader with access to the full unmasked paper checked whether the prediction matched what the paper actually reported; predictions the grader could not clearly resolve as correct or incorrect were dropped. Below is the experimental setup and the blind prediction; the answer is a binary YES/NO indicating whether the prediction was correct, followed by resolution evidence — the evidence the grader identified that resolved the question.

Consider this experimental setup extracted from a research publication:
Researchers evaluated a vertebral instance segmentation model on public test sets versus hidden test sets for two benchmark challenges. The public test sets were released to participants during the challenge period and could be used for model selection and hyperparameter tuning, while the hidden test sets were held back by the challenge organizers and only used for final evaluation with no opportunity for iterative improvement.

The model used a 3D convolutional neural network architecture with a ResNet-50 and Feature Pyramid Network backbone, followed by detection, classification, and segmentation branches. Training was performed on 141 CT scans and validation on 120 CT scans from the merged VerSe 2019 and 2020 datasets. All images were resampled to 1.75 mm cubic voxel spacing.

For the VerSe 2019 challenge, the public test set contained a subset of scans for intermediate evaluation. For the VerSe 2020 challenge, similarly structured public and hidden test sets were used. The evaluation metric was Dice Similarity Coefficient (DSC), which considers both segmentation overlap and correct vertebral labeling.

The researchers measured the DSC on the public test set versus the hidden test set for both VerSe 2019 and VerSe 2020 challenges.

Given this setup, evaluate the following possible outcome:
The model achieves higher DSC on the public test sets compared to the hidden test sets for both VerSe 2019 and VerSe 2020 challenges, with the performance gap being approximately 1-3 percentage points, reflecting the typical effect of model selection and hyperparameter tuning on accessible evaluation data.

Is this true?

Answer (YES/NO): NO